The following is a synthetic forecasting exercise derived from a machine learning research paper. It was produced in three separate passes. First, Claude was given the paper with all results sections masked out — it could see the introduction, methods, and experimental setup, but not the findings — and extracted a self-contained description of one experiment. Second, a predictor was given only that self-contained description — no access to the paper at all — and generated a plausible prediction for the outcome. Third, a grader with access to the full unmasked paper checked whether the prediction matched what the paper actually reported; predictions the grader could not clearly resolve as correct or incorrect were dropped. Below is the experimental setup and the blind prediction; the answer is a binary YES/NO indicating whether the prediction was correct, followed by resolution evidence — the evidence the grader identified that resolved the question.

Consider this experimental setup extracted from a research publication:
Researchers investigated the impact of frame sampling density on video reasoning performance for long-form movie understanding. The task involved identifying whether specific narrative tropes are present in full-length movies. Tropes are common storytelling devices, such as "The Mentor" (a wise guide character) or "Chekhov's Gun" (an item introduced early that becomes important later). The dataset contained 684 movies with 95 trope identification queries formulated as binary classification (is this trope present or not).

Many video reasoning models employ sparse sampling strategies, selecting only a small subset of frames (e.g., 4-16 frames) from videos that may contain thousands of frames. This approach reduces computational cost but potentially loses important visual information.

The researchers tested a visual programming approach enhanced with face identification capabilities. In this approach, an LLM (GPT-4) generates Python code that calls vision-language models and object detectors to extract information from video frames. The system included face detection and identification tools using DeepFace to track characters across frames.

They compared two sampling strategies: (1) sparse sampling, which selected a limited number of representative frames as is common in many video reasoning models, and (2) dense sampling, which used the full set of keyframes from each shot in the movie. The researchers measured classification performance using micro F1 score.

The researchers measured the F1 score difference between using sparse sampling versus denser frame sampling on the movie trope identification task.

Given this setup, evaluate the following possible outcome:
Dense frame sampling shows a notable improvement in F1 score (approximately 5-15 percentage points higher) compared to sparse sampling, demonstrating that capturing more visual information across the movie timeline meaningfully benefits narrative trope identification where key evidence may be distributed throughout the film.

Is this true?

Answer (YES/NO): NO